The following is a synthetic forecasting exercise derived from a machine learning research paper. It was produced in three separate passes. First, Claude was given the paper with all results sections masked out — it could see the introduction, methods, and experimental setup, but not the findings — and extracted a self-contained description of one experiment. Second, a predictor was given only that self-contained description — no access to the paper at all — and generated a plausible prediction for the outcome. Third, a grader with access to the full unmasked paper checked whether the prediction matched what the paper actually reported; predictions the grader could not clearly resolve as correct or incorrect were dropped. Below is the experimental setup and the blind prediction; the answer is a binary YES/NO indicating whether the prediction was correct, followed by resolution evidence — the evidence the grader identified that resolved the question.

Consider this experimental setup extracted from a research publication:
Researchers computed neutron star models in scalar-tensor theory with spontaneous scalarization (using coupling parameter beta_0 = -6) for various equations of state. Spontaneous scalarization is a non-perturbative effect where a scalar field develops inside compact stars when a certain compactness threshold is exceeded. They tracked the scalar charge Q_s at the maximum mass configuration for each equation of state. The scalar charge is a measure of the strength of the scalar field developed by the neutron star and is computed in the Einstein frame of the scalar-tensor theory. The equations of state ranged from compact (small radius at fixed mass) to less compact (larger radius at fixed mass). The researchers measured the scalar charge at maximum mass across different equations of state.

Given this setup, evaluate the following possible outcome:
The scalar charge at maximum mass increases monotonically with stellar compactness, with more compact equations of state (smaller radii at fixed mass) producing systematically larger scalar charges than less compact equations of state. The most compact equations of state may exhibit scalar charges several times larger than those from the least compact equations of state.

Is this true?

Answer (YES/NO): NO